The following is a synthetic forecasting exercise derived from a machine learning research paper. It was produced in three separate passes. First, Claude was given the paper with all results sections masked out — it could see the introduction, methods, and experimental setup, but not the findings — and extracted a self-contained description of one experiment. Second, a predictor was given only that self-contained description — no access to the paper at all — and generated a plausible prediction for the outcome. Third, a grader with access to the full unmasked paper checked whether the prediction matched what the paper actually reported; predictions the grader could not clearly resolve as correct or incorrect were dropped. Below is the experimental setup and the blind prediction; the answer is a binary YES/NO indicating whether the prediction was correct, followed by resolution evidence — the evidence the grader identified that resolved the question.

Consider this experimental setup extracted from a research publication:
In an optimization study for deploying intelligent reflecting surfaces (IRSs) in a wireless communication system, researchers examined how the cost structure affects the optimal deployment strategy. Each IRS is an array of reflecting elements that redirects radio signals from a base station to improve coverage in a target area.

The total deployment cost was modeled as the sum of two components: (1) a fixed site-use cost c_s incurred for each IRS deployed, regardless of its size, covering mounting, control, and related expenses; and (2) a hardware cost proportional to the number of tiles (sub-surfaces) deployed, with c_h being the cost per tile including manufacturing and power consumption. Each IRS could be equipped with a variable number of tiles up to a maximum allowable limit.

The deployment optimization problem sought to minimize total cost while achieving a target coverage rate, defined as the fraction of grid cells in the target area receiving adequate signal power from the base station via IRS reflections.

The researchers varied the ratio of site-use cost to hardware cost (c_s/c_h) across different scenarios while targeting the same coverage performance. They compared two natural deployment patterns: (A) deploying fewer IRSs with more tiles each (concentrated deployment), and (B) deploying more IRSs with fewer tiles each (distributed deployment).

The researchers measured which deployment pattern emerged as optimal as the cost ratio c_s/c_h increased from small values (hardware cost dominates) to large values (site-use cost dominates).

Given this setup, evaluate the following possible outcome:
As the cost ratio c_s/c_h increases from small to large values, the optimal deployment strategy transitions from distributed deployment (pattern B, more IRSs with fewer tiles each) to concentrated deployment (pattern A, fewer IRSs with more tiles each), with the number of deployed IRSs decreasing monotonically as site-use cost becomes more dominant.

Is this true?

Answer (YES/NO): YES